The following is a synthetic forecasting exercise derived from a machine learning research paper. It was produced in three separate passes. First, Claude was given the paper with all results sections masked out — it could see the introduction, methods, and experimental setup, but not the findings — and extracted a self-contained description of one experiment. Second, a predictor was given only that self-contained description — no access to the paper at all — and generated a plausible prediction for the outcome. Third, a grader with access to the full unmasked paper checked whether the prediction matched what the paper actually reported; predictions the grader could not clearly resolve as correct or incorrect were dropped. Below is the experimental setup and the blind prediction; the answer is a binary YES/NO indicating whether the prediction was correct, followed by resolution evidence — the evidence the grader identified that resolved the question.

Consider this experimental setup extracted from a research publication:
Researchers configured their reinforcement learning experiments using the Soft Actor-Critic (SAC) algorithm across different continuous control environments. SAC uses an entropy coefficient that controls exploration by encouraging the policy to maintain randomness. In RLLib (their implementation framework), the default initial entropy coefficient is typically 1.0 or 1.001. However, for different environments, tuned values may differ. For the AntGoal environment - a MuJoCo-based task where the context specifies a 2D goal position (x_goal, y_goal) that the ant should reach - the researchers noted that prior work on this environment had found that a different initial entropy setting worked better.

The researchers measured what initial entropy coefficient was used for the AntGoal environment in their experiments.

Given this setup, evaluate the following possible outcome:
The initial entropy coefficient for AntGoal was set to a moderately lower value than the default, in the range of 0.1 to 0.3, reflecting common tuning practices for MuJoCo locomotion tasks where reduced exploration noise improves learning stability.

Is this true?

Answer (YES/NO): NO